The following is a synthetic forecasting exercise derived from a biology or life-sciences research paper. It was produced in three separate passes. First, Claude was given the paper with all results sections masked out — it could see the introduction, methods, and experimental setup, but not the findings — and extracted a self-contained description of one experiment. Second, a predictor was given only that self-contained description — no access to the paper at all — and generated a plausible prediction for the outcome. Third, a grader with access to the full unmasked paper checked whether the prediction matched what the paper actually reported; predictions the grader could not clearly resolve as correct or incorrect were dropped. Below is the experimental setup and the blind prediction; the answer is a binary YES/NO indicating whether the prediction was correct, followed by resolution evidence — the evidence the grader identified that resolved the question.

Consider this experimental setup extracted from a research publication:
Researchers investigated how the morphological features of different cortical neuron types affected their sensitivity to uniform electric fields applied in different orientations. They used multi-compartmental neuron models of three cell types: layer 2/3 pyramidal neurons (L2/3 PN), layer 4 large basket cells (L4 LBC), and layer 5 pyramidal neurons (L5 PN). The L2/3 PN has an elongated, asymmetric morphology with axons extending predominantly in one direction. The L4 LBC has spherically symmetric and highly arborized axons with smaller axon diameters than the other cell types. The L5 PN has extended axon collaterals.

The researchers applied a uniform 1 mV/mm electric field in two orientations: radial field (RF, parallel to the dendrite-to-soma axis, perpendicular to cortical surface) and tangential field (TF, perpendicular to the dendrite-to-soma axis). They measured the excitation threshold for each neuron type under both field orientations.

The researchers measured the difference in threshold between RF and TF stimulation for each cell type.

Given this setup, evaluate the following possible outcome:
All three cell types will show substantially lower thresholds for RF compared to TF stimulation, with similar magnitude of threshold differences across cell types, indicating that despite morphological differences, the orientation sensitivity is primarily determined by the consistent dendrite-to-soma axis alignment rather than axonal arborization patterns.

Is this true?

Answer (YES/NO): NO